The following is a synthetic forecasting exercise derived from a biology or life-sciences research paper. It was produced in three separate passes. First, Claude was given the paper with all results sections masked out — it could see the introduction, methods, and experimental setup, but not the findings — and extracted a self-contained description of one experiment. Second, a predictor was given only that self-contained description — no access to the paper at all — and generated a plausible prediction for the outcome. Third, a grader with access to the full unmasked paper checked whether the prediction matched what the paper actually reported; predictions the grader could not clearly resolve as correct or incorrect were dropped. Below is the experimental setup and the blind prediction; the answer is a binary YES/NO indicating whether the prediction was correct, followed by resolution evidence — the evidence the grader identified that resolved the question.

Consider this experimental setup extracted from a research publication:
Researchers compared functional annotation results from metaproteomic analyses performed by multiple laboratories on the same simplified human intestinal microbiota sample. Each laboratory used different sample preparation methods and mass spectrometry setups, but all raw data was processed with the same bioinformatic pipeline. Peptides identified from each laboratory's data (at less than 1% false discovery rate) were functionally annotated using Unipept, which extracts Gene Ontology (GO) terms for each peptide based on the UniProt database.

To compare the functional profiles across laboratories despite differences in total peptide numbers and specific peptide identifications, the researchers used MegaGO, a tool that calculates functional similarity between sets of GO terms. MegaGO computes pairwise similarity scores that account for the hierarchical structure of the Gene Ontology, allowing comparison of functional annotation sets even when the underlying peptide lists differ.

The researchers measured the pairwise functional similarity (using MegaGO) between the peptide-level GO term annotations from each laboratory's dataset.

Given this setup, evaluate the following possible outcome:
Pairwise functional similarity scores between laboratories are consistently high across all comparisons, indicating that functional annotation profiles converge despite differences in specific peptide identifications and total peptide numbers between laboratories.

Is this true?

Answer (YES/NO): YES